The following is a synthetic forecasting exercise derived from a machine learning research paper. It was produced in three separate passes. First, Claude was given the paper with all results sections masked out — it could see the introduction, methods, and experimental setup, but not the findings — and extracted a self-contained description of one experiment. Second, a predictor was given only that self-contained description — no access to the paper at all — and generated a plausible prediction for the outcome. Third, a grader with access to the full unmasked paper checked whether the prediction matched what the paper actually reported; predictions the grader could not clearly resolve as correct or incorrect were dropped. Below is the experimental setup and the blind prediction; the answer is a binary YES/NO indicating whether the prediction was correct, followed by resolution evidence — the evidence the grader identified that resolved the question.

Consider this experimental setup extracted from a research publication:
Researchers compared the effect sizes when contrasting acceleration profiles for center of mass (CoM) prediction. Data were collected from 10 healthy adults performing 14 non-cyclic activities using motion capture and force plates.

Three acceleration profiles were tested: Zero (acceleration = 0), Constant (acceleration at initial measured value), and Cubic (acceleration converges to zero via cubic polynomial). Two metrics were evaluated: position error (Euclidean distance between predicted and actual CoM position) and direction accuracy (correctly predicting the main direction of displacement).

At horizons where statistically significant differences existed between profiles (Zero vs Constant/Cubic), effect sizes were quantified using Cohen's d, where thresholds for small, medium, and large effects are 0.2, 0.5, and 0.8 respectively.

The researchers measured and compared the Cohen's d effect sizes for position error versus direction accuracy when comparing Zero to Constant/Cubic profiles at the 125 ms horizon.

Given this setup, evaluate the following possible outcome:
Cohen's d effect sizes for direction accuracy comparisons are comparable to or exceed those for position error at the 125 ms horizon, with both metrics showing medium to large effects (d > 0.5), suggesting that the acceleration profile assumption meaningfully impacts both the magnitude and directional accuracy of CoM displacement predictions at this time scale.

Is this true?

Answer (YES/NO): NO